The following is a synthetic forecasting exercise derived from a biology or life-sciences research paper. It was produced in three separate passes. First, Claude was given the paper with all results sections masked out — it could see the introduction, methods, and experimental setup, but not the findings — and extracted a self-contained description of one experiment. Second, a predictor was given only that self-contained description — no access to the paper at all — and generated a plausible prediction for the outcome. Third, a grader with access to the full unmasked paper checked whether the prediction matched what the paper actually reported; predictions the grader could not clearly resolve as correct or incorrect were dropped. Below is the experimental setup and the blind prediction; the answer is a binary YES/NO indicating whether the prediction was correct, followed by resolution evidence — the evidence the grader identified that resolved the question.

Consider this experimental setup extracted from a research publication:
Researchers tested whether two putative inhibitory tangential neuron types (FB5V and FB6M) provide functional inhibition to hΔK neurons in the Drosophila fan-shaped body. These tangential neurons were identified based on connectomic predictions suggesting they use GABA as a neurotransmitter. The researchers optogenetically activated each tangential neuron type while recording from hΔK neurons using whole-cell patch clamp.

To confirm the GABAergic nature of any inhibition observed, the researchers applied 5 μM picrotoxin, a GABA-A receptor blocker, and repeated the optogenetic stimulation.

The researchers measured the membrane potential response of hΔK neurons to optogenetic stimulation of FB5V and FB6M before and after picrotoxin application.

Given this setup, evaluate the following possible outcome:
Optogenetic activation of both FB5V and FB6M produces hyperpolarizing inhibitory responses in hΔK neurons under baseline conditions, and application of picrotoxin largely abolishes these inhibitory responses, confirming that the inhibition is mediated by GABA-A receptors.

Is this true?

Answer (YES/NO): YES